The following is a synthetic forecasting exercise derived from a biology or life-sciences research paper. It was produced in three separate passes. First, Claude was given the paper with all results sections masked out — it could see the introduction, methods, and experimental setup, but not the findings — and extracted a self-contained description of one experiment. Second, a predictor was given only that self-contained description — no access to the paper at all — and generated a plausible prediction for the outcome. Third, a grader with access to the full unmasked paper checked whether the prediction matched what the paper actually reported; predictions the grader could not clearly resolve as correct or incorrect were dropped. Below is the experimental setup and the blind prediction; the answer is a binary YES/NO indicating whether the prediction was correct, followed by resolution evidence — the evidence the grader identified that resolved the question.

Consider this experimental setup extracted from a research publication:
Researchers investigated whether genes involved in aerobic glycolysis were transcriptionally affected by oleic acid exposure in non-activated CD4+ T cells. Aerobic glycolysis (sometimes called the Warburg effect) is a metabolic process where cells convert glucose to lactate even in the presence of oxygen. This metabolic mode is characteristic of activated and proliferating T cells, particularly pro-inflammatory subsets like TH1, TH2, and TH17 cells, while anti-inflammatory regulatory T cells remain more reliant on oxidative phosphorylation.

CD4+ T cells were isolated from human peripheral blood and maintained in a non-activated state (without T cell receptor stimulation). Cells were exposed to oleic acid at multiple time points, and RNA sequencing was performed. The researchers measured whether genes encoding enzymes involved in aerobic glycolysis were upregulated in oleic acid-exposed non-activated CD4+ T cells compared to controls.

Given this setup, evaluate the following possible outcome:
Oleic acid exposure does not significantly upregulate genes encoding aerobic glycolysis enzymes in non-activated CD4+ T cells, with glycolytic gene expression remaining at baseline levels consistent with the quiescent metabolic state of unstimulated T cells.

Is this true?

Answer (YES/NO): NO